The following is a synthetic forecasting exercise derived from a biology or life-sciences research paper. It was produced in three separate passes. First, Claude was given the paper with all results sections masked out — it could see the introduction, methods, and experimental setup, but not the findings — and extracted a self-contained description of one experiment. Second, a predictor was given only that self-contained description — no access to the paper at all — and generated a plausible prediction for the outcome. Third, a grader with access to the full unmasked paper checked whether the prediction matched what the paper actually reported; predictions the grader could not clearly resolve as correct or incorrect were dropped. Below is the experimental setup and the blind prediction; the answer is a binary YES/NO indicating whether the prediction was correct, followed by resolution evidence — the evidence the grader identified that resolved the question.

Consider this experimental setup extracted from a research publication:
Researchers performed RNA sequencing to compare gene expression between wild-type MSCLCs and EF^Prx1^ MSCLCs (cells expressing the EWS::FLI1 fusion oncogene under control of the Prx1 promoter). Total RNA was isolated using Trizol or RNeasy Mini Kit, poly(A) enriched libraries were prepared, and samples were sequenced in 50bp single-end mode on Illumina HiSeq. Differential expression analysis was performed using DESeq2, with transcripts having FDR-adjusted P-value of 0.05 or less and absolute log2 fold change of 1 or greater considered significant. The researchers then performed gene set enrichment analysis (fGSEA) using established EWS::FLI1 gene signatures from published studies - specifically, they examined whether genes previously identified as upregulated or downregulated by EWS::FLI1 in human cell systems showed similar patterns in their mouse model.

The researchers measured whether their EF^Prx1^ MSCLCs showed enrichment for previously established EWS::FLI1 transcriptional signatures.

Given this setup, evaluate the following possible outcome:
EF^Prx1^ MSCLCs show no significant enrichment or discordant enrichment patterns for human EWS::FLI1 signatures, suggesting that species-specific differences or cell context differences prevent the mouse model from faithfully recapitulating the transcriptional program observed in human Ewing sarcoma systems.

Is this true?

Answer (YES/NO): NO